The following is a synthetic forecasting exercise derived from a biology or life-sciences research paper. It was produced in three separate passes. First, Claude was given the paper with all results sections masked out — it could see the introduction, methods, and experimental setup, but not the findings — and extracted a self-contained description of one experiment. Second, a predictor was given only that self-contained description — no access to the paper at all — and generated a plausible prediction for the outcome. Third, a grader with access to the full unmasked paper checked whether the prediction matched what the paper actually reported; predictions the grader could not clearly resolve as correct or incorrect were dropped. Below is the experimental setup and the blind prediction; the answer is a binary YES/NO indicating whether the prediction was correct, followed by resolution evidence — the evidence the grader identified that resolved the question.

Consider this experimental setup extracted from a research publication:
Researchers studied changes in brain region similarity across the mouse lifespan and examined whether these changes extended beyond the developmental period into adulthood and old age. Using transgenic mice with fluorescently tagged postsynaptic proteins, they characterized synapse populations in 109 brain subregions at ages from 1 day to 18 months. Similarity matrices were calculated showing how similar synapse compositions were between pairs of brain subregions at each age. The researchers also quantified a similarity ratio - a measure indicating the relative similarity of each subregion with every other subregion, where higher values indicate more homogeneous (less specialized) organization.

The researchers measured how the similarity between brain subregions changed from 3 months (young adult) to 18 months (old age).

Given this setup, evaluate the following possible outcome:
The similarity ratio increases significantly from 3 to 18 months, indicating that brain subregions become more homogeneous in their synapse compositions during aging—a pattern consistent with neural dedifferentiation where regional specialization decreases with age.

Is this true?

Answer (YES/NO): YES